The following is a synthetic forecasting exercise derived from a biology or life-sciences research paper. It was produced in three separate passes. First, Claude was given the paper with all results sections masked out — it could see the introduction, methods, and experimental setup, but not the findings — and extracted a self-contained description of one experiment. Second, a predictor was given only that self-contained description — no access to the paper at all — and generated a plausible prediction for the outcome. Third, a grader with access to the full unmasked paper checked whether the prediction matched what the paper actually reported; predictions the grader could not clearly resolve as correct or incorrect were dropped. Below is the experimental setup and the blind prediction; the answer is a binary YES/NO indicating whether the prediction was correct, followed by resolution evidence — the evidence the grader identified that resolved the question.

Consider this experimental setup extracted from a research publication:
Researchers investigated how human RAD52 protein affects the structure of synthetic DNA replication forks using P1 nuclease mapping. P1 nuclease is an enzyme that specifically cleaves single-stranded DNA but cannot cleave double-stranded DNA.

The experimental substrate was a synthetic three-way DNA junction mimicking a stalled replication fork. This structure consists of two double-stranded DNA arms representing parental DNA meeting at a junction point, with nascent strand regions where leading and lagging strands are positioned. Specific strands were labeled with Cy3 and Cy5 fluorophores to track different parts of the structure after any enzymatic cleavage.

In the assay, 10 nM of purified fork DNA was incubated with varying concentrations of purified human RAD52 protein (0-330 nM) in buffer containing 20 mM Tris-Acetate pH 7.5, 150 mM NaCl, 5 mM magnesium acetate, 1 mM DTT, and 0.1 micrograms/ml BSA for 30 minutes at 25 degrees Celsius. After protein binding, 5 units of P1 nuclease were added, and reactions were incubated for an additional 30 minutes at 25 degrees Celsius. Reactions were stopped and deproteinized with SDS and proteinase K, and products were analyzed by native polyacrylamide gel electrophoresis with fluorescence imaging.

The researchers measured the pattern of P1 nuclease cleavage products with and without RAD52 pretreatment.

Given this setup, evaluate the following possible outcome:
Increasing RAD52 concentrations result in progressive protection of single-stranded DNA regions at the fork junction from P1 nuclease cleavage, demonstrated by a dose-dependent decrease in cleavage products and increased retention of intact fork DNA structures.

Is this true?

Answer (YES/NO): NO